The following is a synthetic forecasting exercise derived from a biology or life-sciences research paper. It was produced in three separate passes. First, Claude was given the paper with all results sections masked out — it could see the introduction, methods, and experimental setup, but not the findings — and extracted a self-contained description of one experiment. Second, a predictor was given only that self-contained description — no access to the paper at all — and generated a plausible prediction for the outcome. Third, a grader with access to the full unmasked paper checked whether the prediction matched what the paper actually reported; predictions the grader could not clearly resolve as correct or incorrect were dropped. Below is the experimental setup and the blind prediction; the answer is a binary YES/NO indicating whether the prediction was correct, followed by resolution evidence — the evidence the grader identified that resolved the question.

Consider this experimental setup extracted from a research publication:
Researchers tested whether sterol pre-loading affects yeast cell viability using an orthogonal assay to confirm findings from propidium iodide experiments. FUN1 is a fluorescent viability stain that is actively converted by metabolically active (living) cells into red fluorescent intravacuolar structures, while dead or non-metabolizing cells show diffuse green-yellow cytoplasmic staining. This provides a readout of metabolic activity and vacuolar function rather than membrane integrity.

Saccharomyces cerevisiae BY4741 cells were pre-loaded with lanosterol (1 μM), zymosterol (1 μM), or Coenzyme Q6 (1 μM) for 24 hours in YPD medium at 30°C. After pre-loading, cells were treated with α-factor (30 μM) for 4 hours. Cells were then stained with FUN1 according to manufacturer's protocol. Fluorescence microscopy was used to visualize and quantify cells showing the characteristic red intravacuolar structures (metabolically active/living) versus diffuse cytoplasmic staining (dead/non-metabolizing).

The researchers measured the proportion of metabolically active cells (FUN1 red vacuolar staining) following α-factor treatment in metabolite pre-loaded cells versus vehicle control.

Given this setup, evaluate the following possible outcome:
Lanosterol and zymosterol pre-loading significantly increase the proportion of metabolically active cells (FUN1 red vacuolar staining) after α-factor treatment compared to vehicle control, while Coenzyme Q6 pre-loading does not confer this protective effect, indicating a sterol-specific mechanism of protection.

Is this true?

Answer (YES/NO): NO